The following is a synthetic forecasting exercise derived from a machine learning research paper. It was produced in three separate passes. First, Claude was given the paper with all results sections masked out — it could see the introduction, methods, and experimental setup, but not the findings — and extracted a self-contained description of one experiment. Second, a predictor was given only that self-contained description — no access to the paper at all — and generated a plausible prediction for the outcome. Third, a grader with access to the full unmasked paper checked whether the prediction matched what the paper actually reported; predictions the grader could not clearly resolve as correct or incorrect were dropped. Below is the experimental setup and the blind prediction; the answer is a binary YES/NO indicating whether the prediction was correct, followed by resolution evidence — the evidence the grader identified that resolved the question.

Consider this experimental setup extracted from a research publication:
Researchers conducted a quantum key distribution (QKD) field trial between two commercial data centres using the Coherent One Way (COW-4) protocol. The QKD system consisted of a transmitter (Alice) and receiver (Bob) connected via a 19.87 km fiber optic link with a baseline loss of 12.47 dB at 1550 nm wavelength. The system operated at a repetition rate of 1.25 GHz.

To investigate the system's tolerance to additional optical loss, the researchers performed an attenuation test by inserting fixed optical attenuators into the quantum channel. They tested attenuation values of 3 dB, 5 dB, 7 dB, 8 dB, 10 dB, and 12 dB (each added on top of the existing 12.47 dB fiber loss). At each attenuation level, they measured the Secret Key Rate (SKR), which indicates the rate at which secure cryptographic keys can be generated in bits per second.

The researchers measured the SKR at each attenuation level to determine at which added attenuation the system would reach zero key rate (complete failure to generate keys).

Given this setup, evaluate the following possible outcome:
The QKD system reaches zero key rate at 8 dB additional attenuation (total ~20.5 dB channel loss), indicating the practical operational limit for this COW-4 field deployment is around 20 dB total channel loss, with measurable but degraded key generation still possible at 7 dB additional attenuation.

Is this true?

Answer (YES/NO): NO